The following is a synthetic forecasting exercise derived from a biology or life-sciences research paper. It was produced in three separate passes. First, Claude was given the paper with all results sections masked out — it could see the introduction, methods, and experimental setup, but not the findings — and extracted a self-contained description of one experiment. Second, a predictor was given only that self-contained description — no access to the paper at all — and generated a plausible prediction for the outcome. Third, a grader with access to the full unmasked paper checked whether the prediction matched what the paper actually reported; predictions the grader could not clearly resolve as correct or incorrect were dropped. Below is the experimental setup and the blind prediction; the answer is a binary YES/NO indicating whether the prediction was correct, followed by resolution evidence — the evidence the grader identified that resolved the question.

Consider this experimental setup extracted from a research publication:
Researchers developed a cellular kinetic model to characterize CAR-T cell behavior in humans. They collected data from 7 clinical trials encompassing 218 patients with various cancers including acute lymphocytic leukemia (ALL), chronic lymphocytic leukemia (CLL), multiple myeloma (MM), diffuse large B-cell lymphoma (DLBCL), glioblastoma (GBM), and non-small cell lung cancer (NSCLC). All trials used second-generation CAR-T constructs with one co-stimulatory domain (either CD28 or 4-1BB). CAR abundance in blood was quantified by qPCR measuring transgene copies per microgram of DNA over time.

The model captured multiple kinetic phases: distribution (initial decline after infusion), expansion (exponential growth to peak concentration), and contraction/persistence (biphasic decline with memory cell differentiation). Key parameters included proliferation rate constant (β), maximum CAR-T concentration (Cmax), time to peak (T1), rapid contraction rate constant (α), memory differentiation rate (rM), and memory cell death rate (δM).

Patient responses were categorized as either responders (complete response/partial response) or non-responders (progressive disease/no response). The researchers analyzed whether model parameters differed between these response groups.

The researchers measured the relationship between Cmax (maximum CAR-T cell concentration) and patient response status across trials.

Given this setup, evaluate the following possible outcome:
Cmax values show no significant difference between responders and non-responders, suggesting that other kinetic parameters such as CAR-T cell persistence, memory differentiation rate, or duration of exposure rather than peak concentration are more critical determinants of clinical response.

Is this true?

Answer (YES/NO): NO